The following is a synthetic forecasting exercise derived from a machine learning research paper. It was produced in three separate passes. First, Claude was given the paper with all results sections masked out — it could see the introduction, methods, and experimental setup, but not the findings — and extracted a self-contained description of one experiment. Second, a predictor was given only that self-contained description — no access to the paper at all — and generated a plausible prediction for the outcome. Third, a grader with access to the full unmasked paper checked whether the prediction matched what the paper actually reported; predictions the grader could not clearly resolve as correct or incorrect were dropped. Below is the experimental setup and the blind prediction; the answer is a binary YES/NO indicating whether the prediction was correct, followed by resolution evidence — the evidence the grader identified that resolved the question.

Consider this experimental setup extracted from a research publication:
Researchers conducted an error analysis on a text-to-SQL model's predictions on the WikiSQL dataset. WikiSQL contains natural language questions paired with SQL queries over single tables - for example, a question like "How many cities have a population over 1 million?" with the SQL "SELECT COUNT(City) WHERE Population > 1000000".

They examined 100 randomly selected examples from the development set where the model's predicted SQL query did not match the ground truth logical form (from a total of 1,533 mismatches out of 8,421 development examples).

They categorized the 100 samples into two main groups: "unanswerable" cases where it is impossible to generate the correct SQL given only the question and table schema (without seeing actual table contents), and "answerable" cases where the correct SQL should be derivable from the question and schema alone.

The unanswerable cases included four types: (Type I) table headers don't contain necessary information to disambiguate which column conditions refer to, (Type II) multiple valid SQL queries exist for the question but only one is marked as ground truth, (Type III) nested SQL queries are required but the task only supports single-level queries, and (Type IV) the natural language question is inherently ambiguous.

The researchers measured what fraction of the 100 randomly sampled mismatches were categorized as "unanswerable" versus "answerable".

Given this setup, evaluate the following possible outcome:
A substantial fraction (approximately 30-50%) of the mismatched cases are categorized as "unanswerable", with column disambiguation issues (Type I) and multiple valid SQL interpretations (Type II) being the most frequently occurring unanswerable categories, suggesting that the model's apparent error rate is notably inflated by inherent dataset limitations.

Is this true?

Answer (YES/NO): NO